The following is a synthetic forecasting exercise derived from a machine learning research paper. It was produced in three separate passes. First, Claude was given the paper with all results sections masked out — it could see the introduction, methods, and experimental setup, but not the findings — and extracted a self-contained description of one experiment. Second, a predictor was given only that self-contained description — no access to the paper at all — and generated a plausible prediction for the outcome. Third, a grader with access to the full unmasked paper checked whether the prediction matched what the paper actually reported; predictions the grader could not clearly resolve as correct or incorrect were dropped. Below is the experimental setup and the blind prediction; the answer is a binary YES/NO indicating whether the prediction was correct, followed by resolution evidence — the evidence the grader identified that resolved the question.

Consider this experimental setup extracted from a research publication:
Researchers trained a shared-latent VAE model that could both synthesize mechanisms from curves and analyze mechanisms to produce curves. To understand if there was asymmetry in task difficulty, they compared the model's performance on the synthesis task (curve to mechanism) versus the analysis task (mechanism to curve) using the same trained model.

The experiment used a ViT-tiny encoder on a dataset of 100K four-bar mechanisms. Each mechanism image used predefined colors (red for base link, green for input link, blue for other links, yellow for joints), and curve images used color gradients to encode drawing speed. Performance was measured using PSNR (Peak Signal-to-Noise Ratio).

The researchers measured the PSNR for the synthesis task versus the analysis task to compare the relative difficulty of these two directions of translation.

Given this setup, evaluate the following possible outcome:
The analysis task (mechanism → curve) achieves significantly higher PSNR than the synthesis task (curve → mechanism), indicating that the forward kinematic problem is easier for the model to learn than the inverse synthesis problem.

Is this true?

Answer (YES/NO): NO